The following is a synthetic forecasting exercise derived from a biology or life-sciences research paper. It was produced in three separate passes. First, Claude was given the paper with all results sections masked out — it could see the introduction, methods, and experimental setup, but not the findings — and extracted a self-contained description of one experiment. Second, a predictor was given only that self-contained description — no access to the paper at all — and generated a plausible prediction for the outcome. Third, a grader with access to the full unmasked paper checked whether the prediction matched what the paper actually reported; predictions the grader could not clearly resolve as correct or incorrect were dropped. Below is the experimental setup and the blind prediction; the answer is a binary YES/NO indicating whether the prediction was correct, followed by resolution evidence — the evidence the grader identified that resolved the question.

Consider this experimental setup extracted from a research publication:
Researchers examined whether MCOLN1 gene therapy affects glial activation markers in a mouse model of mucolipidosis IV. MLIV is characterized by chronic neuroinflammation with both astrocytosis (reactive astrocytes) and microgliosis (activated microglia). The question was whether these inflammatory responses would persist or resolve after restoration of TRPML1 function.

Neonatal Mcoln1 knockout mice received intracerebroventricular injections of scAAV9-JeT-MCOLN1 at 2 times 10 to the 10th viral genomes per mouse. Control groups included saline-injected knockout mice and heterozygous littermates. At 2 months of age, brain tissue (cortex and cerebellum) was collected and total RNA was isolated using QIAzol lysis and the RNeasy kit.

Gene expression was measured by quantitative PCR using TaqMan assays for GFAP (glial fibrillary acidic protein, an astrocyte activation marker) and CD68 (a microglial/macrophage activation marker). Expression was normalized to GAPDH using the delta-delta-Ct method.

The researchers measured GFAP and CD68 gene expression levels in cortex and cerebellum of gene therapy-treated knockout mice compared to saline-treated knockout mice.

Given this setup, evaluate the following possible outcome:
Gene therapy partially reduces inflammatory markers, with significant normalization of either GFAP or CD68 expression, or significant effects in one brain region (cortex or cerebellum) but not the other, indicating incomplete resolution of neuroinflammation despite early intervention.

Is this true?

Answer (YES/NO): NO